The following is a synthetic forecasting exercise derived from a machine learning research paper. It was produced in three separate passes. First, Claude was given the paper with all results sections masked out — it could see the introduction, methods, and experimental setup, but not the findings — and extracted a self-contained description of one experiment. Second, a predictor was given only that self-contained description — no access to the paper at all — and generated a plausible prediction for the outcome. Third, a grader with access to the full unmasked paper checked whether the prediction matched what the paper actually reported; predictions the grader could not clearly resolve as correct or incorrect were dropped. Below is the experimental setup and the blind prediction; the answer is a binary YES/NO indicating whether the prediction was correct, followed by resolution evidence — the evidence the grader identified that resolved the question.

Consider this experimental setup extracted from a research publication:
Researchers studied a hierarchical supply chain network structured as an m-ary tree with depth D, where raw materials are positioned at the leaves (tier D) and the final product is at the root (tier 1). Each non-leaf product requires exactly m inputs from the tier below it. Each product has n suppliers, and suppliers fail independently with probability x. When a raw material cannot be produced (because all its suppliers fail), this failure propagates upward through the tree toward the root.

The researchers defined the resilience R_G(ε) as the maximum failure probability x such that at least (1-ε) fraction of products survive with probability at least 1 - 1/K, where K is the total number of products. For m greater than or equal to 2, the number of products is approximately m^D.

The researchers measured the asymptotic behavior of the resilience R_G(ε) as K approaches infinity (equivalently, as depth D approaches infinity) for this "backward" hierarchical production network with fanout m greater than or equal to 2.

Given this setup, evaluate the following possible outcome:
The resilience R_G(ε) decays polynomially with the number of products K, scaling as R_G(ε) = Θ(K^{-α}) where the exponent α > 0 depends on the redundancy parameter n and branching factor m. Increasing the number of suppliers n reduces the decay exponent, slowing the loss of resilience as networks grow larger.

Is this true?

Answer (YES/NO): NO